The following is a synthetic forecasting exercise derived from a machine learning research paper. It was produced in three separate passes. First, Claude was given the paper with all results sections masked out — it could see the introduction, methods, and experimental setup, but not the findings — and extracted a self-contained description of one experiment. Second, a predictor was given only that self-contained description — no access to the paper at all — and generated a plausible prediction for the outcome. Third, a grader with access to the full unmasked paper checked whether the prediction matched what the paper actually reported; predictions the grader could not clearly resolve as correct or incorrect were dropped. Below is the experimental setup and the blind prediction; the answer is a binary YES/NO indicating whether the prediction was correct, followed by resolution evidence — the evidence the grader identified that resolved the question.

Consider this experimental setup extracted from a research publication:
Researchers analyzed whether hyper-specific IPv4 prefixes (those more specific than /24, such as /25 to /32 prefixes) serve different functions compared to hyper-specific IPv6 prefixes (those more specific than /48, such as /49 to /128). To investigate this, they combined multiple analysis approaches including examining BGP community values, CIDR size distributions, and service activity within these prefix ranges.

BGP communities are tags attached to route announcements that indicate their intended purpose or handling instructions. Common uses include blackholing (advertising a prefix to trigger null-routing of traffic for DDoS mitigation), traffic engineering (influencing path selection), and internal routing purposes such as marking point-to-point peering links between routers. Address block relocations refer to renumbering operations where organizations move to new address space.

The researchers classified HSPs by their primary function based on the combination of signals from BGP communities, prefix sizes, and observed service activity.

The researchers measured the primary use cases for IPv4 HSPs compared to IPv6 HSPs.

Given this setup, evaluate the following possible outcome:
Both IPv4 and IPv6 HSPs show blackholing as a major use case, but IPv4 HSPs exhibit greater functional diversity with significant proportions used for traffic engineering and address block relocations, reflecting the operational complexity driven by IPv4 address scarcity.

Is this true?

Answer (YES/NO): NO